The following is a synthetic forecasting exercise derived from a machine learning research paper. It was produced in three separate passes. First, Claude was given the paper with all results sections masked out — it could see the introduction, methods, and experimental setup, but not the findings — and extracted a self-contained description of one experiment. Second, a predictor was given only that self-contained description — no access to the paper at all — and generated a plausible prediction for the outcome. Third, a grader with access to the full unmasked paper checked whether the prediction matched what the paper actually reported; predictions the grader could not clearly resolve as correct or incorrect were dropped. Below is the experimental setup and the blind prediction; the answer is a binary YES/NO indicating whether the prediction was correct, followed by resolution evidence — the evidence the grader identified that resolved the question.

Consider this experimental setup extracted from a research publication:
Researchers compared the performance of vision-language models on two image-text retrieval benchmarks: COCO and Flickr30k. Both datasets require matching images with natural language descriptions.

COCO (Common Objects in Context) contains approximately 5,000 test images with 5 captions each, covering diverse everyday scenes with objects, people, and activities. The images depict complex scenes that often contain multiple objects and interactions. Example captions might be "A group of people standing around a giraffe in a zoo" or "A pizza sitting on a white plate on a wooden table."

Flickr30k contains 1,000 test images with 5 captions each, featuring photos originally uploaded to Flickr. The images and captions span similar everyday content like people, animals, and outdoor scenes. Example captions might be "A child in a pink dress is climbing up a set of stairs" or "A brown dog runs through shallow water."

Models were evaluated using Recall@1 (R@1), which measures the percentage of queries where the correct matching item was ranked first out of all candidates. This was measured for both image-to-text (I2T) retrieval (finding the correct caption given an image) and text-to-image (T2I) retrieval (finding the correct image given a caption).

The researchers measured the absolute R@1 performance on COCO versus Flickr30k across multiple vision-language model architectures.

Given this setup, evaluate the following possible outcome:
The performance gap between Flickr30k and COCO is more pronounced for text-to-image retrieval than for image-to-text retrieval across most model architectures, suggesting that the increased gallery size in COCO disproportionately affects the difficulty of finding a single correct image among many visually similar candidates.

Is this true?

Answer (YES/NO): YES